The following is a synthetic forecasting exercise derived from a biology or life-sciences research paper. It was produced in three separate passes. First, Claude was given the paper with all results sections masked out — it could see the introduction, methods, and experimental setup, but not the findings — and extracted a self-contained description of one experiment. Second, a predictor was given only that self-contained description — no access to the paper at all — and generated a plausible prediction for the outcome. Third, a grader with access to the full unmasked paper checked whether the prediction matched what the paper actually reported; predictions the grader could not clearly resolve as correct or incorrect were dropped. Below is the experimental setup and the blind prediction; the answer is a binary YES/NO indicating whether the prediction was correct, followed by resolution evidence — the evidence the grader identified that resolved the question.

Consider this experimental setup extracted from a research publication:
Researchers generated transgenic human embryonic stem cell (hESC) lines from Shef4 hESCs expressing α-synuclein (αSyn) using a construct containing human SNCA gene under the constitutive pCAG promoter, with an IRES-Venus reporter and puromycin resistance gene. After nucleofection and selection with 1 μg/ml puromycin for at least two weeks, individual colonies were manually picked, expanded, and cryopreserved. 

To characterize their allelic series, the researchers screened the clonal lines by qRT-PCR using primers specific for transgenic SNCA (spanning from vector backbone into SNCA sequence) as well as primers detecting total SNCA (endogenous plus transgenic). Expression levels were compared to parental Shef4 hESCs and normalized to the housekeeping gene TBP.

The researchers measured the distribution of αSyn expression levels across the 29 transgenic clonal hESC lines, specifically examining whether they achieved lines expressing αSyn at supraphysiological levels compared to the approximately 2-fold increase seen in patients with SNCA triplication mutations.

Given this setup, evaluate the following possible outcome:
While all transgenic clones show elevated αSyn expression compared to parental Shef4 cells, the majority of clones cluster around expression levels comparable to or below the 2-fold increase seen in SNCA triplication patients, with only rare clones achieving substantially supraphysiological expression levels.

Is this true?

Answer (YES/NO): NO